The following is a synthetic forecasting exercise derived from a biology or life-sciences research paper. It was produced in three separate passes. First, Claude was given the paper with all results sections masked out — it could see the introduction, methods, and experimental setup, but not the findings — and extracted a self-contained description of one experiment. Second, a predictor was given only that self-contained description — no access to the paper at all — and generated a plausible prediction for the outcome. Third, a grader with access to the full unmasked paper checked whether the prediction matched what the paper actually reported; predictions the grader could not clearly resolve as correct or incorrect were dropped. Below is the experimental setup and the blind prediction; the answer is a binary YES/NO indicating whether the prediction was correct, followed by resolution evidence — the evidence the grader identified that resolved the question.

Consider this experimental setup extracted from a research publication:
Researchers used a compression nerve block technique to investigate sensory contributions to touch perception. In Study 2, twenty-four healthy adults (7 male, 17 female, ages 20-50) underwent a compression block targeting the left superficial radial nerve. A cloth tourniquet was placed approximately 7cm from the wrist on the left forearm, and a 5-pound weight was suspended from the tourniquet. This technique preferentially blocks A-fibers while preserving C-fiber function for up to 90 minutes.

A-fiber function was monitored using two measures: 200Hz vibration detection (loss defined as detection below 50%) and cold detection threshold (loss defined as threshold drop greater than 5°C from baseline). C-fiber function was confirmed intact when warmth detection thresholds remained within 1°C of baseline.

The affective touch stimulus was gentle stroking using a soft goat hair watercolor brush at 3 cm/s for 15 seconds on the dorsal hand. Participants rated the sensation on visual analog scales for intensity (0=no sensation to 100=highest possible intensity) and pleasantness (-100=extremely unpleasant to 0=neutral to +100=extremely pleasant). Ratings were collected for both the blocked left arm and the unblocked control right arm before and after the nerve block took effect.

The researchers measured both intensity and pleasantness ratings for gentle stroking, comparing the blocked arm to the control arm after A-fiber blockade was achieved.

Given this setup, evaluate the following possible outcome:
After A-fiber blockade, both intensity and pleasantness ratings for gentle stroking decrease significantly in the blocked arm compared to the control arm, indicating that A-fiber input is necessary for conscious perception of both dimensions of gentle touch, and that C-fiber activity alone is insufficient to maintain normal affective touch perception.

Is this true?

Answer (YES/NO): YES